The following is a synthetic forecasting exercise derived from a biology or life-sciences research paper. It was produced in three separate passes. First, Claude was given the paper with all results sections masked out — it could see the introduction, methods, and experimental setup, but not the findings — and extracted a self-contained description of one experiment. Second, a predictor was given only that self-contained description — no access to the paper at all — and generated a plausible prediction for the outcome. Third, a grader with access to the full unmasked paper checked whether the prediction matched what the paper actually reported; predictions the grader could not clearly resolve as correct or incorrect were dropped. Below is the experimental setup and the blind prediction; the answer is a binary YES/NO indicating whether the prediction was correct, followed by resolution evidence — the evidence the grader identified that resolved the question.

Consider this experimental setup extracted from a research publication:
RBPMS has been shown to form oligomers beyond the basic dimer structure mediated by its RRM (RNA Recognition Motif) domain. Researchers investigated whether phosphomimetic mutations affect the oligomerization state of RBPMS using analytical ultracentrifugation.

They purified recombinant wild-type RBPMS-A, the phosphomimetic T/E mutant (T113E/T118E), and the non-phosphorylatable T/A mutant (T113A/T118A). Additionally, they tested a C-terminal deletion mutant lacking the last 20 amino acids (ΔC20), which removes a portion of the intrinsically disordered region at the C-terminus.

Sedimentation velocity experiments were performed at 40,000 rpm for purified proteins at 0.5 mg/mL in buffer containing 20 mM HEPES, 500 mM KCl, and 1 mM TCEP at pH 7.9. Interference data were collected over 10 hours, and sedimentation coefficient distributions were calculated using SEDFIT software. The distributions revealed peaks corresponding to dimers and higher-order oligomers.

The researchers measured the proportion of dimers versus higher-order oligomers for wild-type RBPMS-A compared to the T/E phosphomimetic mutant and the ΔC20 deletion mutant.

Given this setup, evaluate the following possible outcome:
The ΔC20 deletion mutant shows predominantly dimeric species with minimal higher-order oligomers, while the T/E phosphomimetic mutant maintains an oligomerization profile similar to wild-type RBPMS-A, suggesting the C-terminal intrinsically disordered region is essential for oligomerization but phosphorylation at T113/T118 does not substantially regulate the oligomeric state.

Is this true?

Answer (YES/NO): NO